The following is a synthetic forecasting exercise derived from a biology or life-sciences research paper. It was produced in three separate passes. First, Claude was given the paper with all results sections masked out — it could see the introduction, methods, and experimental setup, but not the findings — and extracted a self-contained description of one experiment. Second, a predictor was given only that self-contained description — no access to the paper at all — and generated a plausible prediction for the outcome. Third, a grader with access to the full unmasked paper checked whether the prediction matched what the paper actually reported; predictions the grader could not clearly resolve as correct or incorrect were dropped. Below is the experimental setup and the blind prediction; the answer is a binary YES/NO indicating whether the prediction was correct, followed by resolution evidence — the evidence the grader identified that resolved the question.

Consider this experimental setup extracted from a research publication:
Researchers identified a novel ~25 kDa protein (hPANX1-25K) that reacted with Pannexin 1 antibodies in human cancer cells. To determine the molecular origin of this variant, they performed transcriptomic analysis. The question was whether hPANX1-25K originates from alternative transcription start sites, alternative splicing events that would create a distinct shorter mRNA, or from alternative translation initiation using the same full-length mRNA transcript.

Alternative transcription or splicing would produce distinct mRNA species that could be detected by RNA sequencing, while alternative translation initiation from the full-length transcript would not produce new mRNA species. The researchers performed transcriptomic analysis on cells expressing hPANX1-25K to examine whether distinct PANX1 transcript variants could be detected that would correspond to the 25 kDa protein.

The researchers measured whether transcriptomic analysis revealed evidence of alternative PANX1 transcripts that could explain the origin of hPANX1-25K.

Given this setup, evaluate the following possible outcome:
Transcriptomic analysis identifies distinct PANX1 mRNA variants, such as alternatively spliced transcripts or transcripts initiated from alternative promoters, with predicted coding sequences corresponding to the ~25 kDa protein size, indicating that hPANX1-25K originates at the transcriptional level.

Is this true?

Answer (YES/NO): NO